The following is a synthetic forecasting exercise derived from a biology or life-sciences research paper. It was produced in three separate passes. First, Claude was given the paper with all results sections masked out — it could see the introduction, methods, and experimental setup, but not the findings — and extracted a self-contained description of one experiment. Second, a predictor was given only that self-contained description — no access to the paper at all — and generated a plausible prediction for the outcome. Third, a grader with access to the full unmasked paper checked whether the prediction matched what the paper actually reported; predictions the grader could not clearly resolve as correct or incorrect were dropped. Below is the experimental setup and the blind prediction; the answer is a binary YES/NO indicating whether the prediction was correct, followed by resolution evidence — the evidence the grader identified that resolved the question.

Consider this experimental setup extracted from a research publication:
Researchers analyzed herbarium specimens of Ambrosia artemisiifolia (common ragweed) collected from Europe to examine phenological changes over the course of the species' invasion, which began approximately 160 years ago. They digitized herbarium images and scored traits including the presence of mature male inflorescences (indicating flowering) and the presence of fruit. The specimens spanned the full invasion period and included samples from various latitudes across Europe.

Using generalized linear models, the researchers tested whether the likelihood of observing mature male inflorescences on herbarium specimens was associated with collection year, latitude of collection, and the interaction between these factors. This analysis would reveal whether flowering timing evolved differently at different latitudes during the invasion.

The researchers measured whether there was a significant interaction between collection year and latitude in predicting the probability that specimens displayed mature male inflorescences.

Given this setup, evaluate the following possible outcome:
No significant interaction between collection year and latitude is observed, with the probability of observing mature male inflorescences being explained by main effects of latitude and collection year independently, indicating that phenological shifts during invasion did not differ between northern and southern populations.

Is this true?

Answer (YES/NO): NO